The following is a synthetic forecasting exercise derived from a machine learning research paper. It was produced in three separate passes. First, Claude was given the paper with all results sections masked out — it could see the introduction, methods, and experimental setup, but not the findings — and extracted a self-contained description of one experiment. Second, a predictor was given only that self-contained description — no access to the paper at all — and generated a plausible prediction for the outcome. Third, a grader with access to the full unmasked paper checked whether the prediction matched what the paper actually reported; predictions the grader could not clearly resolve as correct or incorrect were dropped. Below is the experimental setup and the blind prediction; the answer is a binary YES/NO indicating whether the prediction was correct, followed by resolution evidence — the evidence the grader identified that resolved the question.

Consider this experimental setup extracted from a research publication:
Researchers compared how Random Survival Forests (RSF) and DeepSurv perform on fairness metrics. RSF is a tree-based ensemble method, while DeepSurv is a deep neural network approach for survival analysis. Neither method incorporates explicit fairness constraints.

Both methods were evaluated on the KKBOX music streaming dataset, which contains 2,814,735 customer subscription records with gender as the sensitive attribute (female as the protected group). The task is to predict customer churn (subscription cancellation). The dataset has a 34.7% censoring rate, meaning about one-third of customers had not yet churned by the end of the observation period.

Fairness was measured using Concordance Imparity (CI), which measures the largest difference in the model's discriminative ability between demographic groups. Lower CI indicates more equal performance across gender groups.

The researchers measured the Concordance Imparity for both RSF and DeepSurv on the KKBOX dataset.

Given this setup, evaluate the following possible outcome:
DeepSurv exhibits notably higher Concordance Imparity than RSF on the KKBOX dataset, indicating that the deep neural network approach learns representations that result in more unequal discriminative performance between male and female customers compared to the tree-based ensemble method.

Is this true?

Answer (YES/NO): NO